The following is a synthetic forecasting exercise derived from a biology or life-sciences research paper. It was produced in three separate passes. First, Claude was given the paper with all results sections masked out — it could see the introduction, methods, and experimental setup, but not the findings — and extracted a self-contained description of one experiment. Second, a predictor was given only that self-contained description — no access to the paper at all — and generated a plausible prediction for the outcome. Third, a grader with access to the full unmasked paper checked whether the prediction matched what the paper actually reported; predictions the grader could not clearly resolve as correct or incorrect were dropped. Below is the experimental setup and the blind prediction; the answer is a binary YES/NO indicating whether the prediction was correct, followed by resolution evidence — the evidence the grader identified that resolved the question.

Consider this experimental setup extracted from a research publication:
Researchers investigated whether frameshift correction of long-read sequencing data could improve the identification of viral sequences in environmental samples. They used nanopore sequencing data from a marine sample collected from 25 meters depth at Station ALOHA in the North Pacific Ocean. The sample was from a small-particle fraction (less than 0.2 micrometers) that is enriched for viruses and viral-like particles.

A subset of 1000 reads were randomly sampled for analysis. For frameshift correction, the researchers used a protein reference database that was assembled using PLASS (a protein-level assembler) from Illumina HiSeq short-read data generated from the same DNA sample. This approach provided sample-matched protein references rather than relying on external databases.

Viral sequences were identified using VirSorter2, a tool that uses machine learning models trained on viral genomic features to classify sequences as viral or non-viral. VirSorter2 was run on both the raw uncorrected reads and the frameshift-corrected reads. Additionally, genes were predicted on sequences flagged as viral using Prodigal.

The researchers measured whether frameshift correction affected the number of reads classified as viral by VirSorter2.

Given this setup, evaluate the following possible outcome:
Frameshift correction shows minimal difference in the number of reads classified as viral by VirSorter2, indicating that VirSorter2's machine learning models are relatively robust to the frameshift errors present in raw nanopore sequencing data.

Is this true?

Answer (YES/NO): NO